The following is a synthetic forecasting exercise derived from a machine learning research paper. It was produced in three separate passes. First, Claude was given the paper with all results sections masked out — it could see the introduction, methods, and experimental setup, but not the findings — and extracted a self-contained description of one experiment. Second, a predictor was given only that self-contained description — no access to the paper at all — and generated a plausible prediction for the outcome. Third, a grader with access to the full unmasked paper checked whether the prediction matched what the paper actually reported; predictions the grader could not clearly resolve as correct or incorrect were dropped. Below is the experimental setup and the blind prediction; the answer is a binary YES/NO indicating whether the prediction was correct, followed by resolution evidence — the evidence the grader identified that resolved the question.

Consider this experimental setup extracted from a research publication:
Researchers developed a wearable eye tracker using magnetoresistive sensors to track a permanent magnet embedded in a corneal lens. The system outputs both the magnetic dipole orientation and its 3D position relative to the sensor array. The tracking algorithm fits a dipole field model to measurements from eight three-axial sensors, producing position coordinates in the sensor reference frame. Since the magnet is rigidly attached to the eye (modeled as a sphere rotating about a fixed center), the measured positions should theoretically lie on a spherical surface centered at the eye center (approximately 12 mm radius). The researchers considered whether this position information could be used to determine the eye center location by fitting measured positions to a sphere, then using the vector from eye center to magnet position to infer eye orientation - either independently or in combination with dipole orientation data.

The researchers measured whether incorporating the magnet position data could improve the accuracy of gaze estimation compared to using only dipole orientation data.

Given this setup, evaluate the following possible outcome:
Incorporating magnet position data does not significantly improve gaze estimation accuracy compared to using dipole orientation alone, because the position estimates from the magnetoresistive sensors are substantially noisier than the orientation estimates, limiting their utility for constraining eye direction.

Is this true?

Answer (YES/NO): NO